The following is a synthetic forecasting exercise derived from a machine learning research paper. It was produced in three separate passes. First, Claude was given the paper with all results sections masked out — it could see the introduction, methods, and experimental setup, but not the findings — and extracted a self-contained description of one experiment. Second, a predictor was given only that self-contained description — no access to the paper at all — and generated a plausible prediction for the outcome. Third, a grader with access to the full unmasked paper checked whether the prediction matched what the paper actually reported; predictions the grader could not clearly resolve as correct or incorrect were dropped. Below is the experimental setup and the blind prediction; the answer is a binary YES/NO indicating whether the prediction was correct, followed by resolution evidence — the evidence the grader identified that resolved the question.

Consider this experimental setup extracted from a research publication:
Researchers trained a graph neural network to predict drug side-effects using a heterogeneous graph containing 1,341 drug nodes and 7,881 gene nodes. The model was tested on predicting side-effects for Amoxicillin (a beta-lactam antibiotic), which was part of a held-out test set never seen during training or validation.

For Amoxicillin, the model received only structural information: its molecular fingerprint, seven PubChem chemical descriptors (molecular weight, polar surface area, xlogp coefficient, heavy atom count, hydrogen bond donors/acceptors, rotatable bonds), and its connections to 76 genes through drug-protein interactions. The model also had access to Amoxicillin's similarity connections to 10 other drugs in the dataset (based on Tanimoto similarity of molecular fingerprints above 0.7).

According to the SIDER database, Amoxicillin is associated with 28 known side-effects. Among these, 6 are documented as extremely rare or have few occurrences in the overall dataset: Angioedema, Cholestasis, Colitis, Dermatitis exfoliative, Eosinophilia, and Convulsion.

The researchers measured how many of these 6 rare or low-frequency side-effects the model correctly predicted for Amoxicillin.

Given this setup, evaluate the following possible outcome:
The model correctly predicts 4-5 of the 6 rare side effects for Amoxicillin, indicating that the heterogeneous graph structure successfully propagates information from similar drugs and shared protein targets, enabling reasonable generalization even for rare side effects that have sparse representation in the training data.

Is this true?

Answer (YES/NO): NO